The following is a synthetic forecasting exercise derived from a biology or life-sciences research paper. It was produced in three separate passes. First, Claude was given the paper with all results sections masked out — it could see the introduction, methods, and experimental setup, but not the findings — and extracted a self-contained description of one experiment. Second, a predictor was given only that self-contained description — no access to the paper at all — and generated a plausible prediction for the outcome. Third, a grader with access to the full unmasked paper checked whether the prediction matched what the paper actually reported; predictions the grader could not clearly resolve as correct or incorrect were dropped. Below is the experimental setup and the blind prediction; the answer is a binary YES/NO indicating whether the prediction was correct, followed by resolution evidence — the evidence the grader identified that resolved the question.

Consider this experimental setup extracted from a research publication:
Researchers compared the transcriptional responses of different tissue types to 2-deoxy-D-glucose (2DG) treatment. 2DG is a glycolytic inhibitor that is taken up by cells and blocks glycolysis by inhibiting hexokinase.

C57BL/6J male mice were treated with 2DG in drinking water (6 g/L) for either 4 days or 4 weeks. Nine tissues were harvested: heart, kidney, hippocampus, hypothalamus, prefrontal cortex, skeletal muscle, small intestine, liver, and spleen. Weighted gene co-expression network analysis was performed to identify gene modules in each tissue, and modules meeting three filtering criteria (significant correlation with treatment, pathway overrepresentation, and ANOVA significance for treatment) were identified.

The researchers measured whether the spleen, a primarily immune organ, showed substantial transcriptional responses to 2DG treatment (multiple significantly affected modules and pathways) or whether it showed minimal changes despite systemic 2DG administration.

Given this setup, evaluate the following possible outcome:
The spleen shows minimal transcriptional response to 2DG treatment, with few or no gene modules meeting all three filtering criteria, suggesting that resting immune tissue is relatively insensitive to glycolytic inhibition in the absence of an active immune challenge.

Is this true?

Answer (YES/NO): YES